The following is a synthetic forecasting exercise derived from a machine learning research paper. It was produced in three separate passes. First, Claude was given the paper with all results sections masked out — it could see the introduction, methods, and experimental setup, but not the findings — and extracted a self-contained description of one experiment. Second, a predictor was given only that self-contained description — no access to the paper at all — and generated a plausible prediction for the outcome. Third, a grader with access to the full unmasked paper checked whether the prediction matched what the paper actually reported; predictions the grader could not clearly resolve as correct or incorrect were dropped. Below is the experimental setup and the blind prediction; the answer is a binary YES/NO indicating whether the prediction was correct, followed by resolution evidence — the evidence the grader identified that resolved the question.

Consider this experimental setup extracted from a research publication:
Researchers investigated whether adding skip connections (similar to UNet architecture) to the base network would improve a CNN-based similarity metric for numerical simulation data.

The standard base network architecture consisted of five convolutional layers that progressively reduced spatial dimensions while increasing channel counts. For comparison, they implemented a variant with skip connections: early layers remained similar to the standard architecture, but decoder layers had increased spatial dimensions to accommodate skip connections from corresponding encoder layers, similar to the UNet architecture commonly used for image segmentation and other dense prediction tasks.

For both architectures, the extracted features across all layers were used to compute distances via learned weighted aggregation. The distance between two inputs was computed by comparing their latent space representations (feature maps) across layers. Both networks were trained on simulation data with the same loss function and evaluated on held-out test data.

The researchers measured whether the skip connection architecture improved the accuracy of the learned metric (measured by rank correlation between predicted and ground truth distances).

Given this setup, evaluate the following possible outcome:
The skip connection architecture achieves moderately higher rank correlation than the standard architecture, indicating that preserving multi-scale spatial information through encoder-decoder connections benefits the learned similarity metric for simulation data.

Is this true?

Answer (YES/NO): NO